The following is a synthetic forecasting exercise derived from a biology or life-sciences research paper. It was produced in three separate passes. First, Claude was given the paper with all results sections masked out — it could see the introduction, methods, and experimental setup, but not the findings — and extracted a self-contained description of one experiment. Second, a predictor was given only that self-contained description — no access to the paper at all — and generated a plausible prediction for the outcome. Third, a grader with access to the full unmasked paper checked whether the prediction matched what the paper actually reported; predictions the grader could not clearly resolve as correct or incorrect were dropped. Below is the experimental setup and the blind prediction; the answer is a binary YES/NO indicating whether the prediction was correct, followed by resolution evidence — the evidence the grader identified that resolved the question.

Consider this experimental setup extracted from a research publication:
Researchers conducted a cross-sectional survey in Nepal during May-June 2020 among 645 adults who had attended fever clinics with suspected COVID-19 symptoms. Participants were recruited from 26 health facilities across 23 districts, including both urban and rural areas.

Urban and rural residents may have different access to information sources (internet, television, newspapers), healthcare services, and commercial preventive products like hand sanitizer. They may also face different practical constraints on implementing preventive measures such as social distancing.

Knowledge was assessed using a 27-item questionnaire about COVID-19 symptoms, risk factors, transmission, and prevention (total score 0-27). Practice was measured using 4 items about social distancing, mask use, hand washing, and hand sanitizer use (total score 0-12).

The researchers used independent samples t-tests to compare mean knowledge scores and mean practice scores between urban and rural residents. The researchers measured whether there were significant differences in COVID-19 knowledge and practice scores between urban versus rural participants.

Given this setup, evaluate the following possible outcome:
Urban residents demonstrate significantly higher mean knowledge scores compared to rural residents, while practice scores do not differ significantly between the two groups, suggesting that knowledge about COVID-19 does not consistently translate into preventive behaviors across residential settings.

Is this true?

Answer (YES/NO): NO